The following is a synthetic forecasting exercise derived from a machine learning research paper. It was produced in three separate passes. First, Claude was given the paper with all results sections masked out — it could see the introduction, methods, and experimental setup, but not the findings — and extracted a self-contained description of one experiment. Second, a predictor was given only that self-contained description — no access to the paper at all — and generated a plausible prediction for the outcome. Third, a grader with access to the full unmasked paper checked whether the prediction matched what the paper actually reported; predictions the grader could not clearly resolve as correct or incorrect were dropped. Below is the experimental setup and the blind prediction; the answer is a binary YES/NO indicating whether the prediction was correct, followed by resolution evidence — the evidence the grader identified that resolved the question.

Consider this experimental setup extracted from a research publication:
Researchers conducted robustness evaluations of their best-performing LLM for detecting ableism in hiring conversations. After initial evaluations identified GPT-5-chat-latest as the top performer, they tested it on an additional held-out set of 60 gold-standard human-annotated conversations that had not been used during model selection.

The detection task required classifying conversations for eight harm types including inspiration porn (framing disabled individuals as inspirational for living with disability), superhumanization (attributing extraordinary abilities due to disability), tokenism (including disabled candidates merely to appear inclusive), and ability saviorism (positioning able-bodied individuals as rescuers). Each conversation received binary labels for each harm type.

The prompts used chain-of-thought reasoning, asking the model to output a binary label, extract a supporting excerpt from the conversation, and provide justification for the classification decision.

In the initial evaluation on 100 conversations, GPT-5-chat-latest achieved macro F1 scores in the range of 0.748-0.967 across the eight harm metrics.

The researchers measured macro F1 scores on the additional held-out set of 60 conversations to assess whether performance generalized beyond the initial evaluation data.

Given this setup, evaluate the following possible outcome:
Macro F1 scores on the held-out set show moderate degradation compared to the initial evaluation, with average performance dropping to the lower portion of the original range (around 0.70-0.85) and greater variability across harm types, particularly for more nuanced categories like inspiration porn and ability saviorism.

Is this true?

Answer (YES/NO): NO